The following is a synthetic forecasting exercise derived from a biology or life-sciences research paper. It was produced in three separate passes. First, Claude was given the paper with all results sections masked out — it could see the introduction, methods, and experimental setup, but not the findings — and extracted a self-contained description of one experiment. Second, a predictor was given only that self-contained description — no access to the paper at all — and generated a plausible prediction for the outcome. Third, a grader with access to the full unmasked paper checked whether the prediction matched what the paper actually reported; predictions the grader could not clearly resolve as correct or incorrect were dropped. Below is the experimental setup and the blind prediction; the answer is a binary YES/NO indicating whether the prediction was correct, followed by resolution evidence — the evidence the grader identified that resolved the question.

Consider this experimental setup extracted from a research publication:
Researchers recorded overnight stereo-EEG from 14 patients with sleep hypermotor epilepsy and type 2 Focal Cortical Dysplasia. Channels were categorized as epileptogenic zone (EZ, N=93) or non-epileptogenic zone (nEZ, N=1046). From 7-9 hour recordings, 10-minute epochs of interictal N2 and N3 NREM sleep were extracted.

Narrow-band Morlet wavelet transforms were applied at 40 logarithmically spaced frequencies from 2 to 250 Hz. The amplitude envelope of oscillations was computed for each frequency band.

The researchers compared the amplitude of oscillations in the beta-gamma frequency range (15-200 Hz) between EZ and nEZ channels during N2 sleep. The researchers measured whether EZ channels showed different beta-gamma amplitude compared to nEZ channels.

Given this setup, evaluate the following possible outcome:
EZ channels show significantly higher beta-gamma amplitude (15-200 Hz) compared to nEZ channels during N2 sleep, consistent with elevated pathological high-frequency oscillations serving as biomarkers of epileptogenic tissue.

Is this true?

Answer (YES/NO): NO